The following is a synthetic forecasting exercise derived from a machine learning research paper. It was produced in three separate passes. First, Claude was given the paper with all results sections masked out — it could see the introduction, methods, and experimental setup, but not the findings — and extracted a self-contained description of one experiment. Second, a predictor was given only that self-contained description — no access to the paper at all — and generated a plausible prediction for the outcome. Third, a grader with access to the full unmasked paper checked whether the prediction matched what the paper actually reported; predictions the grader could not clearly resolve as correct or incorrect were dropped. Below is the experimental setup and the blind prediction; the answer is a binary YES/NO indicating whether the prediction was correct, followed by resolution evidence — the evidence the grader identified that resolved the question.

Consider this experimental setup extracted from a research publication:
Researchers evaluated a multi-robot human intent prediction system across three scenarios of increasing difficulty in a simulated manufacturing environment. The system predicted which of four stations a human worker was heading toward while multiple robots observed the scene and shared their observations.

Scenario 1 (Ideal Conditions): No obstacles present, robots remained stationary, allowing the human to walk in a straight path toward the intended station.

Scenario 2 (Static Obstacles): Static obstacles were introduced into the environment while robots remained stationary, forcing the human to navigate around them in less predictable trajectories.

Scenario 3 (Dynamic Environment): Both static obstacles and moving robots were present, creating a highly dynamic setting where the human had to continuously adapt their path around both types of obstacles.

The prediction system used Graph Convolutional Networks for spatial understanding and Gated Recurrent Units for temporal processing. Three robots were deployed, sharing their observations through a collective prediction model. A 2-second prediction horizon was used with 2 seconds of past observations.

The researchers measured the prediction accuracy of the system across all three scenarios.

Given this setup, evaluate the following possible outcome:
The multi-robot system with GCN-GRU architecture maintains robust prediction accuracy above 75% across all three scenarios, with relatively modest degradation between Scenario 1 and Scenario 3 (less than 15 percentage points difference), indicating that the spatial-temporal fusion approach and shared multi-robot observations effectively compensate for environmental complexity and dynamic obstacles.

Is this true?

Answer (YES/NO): YES